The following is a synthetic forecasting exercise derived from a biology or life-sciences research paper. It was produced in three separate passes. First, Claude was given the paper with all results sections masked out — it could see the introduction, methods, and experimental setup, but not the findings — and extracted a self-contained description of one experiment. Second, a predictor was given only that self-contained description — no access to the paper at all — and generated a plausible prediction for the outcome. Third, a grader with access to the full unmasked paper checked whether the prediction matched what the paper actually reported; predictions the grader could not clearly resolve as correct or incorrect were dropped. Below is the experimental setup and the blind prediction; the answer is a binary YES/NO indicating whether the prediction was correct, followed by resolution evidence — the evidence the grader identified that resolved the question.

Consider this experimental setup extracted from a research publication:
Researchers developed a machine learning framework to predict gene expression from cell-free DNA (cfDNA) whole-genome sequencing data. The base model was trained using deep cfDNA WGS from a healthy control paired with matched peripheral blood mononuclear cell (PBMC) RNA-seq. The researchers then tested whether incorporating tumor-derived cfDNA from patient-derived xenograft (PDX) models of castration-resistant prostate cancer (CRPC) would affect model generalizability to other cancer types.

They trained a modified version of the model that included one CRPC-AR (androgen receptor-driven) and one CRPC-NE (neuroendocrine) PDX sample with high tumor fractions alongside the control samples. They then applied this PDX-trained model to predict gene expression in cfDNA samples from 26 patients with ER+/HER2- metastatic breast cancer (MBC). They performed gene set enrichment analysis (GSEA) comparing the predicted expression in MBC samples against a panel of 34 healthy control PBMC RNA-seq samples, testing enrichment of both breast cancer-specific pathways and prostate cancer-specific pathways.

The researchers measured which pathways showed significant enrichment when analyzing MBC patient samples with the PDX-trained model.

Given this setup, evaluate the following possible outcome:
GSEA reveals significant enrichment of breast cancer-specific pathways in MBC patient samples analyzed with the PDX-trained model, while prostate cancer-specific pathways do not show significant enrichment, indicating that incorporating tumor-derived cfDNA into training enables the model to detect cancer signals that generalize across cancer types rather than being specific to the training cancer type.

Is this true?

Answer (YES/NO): NO